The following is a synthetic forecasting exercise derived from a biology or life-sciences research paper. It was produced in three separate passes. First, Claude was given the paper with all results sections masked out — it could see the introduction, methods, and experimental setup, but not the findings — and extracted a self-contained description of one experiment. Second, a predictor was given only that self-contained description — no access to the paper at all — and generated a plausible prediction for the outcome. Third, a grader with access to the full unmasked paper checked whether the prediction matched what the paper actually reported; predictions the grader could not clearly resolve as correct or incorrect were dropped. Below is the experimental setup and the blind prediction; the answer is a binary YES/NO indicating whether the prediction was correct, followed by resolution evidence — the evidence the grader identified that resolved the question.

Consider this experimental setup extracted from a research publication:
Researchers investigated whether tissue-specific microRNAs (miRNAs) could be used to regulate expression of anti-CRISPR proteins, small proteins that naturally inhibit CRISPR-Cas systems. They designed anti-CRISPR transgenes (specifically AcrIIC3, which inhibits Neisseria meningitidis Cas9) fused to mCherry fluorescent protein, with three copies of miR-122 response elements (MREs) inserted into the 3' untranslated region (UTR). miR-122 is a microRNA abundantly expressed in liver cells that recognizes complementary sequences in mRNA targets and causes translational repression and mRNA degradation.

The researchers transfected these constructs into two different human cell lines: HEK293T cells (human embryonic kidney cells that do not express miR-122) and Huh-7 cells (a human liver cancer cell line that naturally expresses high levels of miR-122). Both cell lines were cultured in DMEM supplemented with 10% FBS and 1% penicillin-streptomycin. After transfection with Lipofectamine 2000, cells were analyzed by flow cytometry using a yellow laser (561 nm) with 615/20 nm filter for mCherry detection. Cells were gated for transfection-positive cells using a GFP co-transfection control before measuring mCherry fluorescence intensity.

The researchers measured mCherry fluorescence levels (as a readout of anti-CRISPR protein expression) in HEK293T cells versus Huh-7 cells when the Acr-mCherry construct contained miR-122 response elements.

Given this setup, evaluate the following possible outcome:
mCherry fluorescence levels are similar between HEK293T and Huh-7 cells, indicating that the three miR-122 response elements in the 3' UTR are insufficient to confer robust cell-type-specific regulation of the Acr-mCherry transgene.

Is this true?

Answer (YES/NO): NO